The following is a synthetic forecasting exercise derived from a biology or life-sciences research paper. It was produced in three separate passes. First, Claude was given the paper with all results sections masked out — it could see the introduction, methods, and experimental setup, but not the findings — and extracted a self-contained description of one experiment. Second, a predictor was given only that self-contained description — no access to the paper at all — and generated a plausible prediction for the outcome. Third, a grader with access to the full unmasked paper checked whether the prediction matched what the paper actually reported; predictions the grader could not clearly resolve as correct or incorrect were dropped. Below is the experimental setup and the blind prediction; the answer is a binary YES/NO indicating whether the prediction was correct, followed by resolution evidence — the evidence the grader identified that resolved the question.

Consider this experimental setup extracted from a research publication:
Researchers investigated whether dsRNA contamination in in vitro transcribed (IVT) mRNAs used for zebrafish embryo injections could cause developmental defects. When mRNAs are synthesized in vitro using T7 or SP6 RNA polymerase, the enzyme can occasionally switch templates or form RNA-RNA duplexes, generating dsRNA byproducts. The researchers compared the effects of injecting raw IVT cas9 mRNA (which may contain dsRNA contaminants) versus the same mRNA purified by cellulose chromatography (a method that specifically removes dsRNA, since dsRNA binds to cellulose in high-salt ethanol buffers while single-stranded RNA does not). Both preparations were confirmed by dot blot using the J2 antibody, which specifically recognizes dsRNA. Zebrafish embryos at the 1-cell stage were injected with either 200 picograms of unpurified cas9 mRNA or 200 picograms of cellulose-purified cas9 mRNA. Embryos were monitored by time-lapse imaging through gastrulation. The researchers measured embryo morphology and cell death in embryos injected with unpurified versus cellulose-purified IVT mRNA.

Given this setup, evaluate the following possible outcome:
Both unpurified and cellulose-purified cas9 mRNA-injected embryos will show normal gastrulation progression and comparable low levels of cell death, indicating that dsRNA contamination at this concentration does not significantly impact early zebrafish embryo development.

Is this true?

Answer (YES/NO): NO